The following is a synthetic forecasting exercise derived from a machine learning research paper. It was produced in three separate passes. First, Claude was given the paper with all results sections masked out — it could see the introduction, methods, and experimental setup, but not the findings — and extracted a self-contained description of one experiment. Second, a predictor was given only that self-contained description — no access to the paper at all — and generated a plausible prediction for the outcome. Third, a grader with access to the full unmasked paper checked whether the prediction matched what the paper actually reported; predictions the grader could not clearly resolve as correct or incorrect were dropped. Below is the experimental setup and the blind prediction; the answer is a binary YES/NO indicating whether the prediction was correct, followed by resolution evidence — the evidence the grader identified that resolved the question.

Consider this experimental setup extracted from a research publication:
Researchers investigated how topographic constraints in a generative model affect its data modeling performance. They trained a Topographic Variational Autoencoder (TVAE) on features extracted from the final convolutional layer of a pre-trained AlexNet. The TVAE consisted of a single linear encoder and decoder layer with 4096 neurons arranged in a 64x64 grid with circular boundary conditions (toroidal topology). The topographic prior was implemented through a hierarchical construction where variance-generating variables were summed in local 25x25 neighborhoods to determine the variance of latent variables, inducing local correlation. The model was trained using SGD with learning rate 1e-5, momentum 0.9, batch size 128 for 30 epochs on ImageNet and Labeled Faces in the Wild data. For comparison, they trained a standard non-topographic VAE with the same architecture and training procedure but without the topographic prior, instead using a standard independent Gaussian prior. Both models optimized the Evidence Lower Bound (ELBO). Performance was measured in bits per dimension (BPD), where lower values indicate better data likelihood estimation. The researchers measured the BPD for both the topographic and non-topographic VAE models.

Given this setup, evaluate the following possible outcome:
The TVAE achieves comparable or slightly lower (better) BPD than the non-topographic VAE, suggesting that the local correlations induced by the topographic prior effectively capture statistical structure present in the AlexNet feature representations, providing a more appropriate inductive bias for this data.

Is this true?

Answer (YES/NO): NO